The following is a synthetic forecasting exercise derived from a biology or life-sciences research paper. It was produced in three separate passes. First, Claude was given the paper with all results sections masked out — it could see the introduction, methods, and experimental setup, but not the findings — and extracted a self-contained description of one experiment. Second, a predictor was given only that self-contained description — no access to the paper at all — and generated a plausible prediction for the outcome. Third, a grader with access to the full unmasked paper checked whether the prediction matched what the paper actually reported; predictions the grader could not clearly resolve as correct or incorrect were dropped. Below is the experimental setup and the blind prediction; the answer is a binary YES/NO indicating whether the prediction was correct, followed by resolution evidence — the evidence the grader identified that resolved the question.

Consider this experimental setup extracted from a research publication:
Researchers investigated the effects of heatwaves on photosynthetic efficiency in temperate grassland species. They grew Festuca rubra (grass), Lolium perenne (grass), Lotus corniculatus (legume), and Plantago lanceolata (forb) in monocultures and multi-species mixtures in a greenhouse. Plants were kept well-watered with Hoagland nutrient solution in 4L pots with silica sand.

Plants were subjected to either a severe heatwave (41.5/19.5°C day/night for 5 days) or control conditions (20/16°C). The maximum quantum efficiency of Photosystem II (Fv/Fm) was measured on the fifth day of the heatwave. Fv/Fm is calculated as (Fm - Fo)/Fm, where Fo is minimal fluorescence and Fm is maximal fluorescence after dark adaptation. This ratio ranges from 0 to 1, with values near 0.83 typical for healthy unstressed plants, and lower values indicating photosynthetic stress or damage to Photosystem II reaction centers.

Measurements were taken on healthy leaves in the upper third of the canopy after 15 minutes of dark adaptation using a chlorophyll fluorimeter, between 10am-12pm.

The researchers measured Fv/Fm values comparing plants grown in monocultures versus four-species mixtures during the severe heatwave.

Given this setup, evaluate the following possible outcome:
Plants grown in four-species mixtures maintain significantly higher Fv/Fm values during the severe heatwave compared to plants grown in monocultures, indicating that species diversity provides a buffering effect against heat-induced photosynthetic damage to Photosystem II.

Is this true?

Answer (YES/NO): NO